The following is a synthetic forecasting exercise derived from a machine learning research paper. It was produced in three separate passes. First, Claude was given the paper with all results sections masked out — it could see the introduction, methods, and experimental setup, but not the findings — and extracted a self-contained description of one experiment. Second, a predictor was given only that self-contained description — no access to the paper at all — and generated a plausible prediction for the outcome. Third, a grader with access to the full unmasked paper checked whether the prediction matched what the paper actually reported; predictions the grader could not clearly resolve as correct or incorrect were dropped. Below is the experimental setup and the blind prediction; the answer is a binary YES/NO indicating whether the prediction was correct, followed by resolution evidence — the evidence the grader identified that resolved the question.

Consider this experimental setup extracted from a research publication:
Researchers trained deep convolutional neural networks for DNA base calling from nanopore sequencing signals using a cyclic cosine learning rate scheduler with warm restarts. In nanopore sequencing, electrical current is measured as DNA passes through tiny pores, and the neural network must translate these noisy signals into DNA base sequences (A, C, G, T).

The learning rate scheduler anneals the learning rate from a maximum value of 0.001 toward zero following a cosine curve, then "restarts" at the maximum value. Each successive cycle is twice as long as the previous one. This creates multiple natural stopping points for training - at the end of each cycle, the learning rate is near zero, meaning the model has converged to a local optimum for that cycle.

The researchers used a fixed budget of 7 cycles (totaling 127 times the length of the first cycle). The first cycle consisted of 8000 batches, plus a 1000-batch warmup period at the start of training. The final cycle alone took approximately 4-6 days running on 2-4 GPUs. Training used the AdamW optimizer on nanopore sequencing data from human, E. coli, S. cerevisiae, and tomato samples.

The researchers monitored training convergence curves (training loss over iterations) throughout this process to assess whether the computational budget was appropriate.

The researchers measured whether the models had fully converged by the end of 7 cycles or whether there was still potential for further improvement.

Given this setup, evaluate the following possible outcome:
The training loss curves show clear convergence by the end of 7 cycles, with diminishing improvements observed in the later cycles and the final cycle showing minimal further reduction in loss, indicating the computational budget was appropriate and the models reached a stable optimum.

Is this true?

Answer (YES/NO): NO